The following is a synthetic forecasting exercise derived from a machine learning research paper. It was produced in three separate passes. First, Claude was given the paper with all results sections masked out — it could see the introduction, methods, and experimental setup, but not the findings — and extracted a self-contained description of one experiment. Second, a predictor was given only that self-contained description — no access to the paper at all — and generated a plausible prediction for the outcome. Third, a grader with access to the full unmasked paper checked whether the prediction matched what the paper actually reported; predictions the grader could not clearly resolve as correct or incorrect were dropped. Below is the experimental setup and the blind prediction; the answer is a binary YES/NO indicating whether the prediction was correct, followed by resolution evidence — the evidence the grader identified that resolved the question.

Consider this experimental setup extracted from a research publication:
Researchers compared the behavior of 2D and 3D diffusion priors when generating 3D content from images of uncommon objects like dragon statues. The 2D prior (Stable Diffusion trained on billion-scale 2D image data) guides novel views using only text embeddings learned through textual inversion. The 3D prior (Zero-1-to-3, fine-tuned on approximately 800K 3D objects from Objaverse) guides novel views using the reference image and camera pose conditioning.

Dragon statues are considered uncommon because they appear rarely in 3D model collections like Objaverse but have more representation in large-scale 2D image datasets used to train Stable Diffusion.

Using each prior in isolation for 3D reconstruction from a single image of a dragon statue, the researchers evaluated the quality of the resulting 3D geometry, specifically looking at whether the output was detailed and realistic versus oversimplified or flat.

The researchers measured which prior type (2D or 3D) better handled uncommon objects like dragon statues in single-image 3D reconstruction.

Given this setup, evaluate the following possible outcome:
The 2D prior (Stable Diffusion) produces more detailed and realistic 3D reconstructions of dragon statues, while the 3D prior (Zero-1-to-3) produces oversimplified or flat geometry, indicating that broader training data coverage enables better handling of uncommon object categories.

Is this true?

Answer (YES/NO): YES